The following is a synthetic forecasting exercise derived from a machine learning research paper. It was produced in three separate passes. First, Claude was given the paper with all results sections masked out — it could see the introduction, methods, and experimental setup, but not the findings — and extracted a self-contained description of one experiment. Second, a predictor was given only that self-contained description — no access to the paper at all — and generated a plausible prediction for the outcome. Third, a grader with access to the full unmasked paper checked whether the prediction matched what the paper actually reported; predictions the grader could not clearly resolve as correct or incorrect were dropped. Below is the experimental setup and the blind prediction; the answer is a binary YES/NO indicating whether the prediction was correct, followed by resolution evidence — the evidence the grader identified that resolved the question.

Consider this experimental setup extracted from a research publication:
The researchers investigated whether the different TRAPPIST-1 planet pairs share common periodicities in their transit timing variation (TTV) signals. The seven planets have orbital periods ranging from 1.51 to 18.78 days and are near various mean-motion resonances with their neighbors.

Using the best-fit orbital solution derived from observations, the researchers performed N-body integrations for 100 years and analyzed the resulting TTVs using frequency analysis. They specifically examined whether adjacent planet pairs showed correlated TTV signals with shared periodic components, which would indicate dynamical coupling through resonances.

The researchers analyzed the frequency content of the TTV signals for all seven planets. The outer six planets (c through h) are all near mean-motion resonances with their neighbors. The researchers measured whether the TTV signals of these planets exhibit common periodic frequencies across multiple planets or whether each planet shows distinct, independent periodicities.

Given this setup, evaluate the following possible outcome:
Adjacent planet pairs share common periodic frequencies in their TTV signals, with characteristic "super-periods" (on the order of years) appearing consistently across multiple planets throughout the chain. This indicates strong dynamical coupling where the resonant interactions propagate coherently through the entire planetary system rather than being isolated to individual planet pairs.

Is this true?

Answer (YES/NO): YES